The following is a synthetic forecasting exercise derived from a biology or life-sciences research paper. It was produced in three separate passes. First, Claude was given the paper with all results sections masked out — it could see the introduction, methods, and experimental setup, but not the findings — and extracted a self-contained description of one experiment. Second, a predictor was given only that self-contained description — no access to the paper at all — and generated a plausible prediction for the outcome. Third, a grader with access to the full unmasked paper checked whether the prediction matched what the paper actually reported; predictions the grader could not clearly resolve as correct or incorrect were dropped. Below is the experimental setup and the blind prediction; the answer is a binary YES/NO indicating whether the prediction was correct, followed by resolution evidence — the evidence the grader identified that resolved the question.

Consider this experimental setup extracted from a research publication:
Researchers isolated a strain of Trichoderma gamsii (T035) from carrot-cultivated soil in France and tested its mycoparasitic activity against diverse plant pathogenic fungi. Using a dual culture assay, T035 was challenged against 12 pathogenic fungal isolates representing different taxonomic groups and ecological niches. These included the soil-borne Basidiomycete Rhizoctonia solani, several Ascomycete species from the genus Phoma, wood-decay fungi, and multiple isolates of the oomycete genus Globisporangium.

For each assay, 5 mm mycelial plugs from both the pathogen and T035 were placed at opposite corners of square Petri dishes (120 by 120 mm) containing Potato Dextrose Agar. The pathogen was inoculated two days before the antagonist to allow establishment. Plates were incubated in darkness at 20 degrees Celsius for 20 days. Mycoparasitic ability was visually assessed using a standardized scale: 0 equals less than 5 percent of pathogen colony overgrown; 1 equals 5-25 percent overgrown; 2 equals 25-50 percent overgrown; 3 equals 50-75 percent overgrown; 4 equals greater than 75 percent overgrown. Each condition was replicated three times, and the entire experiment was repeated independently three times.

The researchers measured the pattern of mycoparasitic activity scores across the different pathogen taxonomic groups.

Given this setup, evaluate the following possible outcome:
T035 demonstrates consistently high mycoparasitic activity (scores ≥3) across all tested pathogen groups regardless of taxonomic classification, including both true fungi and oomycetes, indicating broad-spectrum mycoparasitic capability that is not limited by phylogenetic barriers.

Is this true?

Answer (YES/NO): NO